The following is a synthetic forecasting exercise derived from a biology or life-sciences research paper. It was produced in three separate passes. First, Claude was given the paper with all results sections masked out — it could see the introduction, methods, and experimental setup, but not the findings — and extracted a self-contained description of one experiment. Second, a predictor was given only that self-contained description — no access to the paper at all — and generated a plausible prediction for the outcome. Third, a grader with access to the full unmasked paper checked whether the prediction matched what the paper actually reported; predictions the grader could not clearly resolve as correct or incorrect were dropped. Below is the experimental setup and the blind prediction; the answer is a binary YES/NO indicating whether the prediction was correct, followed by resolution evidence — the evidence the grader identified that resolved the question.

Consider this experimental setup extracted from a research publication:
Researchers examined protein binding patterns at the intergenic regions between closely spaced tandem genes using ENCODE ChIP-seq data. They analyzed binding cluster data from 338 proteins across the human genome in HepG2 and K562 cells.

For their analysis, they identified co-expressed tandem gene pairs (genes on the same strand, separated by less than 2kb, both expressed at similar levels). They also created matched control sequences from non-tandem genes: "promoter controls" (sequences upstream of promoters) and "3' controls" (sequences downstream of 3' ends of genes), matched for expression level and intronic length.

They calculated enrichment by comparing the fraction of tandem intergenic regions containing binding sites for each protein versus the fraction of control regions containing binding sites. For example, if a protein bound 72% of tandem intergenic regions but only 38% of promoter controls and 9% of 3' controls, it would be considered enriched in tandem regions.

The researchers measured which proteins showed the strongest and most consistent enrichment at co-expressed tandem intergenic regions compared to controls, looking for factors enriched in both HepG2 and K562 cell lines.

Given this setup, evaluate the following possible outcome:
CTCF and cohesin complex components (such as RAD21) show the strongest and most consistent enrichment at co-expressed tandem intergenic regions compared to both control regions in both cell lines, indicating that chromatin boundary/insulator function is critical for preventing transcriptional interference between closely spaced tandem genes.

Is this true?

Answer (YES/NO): NO